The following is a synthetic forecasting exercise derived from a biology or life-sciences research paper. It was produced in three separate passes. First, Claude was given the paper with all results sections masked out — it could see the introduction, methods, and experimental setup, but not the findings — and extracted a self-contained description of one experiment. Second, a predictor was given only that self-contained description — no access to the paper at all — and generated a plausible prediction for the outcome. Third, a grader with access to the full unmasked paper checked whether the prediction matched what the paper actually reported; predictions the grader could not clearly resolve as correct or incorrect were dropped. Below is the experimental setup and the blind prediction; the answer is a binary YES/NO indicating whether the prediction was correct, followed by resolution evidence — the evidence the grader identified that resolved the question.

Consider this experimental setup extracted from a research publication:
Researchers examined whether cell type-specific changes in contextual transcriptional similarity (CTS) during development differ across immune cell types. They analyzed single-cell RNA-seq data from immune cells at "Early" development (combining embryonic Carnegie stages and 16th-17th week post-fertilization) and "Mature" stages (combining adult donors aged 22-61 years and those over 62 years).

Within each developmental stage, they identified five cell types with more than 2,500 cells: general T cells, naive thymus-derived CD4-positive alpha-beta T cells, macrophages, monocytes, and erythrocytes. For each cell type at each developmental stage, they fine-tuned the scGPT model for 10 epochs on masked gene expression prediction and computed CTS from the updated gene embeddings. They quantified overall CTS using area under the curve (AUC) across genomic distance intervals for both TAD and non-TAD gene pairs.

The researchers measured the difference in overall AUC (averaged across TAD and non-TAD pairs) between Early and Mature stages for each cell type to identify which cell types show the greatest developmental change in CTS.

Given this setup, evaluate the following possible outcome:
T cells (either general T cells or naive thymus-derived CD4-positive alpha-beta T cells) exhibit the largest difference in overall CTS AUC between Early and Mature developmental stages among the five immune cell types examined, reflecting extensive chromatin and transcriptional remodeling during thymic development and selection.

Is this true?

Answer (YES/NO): NO